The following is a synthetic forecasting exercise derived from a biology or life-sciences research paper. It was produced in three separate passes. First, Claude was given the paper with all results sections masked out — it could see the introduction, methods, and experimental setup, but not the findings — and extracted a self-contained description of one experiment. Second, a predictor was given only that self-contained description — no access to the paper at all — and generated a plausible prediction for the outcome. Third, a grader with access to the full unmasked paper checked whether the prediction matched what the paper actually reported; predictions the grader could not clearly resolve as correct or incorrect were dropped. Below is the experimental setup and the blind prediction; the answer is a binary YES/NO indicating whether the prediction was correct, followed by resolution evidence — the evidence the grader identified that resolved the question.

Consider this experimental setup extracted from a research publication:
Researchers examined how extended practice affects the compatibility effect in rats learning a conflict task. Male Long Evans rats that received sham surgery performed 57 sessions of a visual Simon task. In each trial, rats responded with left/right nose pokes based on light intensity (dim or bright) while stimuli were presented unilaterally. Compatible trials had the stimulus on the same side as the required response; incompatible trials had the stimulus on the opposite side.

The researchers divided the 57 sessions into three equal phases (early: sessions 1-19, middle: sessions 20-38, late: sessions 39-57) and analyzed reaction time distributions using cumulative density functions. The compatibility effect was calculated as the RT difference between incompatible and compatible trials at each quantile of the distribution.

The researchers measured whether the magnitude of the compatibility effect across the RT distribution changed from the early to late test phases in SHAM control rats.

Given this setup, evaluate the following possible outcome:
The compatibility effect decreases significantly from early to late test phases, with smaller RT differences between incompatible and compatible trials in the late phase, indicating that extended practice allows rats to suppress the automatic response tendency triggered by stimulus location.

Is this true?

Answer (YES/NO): YES